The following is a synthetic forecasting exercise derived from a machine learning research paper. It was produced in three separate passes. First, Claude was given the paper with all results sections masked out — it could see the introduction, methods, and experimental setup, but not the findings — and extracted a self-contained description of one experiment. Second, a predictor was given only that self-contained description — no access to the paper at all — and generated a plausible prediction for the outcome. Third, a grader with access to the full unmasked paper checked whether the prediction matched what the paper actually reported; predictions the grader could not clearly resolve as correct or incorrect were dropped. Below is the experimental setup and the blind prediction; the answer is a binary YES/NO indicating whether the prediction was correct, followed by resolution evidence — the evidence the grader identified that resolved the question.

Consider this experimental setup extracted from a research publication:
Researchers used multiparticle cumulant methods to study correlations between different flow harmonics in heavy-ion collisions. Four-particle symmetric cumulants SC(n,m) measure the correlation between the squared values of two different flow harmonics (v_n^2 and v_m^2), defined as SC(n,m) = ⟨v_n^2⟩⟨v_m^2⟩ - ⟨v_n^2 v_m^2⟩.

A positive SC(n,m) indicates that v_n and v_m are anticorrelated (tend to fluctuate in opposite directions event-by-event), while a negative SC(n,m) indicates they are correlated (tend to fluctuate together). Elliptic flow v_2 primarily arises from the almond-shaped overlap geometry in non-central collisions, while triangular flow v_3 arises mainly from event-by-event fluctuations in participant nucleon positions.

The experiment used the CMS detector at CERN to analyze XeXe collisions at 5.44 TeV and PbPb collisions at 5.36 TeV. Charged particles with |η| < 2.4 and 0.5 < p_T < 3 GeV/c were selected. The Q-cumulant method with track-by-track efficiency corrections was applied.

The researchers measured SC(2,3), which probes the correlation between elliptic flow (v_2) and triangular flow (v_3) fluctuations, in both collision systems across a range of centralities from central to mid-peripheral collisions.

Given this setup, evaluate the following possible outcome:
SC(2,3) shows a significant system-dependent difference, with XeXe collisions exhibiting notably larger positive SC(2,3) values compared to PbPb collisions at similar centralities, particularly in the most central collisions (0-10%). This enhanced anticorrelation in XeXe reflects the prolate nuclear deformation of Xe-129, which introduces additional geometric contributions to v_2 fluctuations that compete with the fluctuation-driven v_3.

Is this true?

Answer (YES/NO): NO